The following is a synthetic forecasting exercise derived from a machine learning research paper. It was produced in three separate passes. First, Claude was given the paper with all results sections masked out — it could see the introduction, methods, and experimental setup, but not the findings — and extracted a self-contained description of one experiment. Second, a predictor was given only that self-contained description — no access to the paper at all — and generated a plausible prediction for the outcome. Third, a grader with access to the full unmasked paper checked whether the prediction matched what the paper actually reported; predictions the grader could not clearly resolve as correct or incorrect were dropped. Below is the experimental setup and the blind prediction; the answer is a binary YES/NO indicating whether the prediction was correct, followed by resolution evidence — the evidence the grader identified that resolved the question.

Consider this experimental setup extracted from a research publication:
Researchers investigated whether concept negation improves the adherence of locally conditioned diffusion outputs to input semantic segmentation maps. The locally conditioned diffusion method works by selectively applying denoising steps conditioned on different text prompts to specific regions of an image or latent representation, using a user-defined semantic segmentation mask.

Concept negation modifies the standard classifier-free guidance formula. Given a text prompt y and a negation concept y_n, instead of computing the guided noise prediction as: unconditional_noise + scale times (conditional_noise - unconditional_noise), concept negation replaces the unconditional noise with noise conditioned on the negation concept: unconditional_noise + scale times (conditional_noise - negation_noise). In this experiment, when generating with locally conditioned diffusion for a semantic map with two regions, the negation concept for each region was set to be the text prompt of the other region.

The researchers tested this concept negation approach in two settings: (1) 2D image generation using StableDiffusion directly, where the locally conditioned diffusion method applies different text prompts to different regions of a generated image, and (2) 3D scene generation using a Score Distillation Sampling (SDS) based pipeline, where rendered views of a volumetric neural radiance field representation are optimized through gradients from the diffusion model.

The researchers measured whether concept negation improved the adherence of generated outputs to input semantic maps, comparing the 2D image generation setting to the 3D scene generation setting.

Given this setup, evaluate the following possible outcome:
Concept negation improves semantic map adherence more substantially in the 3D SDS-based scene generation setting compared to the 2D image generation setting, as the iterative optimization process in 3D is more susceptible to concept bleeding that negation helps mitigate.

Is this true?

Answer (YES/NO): NO